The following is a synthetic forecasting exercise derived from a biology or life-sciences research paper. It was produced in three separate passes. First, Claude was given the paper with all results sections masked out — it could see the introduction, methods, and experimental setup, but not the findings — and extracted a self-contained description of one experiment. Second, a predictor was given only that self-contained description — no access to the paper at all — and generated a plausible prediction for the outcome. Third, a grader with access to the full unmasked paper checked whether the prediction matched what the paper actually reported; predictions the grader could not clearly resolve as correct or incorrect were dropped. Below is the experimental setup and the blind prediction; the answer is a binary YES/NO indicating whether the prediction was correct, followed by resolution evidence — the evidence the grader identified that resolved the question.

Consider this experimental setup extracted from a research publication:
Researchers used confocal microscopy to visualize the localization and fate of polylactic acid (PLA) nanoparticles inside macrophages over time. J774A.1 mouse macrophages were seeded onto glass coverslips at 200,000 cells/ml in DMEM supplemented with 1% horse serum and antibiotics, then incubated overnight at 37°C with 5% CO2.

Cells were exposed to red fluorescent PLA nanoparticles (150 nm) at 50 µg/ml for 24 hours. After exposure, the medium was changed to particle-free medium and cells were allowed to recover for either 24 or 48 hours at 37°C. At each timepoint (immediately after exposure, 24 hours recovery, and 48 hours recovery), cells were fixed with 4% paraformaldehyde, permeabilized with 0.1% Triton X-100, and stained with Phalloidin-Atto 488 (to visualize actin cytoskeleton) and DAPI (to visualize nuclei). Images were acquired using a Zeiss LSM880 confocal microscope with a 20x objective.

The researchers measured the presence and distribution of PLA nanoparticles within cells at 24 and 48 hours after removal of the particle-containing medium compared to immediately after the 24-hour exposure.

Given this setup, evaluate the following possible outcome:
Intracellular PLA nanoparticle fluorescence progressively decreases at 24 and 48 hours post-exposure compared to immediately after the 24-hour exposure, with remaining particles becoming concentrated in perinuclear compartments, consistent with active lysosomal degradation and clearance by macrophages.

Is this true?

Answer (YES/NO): NO